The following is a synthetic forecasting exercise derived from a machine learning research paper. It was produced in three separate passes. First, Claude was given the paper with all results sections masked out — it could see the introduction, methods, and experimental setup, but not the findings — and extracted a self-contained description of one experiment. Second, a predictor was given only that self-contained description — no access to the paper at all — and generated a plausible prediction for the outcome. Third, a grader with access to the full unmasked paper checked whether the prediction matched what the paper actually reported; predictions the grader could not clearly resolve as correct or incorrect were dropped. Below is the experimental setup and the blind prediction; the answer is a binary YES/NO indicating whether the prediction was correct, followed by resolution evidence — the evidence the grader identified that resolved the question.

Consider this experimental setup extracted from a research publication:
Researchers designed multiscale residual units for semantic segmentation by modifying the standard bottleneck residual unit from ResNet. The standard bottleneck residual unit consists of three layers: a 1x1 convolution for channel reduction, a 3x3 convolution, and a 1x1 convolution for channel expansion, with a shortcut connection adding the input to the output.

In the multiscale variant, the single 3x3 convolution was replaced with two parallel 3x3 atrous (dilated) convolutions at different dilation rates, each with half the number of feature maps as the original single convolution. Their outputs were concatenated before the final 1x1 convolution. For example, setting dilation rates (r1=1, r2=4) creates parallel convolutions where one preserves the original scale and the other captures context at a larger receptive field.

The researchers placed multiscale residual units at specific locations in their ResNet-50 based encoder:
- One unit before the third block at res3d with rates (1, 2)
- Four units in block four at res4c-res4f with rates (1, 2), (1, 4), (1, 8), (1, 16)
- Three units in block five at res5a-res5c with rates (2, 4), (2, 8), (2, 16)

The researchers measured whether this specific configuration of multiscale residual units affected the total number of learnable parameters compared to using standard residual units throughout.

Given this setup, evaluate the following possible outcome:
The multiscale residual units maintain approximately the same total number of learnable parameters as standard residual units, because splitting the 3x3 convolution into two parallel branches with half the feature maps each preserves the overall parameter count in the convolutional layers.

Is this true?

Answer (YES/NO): YES